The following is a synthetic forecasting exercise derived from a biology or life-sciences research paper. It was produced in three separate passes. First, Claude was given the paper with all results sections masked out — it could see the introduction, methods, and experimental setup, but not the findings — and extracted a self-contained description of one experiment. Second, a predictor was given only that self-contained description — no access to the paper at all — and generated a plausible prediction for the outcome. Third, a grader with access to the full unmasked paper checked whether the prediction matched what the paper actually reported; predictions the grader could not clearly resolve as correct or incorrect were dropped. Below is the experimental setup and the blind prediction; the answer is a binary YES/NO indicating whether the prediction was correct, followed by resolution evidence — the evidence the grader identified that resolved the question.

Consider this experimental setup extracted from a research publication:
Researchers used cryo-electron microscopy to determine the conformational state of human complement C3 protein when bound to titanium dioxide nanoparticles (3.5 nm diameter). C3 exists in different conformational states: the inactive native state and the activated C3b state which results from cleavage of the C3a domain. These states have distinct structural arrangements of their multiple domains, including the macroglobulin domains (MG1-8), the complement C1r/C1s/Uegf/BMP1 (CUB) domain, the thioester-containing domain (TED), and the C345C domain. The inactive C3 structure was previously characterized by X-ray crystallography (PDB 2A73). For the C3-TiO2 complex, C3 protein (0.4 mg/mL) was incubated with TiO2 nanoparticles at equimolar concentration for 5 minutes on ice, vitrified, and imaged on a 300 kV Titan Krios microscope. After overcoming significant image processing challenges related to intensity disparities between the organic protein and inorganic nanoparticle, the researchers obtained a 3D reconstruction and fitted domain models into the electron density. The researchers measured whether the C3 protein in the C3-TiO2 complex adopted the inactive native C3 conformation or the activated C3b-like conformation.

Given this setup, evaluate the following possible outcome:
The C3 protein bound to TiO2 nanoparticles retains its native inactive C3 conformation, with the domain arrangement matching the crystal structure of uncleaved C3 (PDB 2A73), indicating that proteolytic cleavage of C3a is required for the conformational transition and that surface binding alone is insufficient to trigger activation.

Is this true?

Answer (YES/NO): YES